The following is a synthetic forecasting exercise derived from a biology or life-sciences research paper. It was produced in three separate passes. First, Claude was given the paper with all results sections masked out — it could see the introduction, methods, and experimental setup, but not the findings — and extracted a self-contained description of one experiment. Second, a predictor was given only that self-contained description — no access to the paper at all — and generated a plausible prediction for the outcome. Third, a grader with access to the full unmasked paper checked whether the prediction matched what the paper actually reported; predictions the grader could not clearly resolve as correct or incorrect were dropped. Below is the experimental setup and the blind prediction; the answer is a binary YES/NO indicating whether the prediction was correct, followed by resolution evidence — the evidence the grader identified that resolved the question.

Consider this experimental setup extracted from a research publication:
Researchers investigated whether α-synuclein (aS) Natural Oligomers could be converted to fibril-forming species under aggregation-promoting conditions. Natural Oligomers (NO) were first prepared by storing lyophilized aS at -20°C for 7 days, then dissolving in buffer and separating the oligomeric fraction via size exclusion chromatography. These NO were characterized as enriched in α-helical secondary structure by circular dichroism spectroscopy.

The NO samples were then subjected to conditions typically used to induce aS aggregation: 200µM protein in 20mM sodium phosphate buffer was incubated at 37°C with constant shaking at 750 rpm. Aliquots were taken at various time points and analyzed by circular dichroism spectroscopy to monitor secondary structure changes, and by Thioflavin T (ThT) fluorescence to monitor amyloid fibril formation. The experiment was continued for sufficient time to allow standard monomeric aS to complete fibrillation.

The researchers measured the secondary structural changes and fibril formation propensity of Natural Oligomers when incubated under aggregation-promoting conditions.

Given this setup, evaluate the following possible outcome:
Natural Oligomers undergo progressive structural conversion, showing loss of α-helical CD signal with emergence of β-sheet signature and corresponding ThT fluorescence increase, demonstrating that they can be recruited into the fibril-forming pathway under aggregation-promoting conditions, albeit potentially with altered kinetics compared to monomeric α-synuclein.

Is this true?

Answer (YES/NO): NO